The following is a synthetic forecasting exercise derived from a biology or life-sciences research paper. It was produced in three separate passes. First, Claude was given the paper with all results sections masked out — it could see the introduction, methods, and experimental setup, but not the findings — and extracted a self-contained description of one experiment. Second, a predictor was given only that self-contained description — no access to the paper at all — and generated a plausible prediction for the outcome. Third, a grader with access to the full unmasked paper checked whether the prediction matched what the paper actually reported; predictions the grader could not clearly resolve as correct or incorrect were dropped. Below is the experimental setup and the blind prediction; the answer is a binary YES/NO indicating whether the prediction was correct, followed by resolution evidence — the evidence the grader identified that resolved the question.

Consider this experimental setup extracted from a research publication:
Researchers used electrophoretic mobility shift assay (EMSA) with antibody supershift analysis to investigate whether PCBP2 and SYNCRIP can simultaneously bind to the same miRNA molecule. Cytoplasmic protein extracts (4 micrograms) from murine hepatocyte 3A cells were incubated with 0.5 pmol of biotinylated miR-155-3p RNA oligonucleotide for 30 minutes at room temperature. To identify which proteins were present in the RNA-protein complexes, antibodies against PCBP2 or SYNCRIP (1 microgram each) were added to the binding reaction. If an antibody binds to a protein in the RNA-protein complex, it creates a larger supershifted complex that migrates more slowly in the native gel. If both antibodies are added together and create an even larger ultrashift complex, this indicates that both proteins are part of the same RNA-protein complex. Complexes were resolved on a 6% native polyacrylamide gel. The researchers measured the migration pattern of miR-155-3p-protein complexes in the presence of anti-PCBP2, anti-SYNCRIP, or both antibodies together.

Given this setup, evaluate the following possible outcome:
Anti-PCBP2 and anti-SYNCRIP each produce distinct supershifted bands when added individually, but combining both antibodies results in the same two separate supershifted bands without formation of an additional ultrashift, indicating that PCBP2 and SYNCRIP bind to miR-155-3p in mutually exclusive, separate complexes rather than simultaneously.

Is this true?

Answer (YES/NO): NO